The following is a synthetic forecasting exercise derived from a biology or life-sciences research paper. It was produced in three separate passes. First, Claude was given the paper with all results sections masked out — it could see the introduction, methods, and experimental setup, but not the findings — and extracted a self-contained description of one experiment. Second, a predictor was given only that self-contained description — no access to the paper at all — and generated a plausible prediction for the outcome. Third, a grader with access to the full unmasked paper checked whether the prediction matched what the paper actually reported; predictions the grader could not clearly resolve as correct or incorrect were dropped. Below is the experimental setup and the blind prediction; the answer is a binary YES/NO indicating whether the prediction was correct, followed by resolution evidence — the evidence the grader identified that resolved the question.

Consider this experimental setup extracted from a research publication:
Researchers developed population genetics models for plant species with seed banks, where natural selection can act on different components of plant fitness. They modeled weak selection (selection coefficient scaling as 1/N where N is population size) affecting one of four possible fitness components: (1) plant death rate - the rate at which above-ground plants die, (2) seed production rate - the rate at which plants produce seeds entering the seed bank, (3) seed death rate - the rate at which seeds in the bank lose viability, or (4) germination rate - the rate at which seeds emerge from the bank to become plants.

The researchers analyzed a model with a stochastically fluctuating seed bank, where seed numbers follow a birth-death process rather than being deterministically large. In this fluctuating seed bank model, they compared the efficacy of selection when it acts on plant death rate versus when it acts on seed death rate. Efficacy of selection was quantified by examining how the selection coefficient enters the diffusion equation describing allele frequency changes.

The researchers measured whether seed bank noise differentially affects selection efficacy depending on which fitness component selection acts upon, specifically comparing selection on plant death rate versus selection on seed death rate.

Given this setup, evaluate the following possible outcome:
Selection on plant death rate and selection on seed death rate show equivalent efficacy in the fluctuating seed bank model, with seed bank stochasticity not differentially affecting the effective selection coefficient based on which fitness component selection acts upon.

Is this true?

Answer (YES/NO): NO